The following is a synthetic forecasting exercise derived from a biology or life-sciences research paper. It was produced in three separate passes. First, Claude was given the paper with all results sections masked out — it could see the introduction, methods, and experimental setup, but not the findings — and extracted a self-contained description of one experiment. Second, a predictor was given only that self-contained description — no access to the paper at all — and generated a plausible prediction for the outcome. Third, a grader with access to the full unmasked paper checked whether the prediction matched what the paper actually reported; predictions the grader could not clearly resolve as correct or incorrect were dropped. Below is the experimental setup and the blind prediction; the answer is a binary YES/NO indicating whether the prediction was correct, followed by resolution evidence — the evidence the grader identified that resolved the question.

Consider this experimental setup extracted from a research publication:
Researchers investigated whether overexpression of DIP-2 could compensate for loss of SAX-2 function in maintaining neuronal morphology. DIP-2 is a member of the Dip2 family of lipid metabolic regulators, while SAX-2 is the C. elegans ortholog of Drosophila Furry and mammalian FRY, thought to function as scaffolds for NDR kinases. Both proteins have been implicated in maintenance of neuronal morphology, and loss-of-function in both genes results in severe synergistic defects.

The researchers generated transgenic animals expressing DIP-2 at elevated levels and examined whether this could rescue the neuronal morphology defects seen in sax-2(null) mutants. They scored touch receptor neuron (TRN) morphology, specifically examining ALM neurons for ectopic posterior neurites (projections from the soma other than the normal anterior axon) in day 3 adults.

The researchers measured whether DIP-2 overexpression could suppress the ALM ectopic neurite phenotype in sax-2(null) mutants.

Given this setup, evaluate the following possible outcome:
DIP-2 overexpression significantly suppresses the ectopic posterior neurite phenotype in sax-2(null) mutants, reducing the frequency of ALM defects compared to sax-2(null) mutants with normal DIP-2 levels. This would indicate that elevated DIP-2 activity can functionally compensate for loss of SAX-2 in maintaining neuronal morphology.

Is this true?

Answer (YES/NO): NO